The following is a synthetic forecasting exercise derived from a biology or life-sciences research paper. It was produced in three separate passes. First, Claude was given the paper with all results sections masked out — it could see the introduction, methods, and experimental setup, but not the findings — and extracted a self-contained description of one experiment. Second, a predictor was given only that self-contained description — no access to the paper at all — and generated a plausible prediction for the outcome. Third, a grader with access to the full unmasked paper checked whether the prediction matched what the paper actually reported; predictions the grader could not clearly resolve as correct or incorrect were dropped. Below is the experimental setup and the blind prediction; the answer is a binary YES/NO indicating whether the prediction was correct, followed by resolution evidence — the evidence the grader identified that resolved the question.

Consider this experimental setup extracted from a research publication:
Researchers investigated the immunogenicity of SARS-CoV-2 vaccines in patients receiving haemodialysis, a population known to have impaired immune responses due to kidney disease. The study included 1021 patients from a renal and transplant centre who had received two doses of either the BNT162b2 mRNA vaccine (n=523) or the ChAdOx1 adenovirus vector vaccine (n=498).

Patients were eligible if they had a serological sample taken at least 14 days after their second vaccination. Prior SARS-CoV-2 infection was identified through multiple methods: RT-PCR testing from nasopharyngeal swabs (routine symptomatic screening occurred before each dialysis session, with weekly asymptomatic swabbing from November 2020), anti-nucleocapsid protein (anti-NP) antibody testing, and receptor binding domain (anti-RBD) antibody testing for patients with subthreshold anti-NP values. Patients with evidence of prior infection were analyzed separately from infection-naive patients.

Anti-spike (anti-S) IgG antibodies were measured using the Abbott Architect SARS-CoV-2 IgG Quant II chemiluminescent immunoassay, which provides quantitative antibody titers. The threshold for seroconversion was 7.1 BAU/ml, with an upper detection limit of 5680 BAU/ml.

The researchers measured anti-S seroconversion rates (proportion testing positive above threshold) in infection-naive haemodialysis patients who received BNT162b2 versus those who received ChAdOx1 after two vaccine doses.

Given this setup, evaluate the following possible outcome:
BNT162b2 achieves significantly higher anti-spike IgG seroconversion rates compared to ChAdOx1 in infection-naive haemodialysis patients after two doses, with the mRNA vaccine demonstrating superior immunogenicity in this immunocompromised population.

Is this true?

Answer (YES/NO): NO